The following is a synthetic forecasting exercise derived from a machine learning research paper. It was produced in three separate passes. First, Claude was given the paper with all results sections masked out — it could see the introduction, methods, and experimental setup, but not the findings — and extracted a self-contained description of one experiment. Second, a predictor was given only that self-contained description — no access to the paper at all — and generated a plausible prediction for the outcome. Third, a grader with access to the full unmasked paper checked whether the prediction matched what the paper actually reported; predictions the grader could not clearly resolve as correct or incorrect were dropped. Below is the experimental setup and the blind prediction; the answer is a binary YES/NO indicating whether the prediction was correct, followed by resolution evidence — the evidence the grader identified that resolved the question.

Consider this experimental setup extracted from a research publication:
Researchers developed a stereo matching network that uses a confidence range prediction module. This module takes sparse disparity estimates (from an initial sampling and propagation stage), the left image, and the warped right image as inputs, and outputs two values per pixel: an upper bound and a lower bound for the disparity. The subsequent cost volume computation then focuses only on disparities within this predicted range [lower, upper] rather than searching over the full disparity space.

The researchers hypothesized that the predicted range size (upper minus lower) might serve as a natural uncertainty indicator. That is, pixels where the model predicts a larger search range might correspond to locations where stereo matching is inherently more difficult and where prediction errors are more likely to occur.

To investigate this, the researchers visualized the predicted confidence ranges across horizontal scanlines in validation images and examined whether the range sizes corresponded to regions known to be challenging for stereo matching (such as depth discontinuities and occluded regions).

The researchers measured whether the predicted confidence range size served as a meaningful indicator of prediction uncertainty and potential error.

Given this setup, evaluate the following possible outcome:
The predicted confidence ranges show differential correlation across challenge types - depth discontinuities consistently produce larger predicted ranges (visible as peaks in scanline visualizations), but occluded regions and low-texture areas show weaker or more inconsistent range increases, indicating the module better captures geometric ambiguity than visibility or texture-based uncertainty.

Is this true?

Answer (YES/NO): NO